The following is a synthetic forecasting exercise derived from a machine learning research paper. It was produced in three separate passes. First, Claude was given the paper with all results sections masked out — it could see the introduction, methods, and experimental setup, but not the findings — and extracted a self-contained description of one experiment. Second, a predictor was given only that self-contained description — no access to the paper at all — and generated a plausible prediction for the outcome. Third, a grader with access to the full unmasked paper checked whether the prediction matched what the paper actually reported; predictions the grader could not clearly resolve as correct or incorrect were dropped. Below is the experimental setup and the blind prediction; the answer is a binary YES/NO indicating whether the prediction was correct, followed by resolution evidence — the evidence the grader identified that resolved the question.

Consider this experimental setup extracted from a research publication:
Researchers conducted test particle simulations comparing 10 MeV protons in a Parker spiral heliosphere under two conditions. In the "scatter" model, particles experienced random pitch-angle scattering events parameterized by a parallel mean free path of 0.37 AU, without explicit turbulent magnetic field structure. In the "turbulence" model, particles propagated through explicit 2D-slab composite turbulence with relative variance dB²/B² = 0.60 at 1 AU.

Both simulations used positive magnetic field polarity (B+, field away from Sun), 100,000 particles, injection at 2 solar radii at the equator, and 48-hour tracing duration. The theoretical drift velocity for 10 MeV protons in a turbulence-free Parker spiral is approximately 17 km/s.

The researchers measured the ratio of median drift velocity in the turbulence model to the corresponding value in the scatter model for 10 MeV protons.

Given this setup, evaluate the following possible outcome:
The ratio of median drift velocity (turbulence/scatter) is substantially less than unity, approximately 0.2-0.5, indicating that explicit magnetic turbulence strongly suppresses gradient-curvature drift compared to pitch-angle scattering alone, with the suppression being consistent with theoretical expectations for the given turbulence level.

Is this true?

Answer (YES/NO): NO